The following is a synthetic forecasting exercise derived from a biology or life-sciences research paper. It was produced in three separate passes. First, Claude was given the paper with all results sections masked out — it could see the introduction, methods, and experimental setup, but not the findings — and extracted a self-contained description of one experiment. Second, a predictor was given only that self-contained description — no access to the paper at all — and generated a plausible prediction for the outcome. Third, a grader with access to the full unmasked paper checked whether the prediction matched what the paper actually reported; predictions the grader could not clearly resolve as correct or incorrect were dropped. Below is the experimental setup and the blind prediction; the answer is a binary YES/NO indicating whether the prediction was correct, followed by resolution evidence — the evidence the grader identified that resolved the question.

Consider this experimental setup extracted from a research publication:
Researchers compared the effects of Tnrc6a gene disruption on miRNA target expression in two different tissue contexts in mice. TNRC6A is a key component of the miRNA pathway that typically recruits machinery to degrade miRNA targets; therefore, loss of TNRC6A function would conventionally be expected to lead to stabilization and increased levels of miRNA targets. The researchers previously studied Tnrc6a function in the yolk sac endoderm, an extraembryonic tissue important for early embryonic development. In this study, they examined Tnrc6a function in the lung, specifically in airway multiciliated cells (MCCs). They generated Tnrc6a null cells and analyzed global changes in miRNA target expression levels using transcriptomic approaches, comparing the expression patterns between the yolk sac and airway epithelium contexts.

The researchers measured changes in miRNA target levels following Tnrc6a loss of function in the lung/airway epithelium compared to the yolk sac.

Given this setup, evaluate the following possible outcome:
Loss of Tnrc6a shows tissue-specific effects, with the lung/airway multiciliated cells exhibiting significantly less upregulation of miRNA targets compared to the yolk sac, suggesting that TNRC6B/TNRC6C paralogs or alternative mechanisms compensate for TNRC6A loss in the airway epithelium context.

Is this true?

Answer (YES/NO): NO